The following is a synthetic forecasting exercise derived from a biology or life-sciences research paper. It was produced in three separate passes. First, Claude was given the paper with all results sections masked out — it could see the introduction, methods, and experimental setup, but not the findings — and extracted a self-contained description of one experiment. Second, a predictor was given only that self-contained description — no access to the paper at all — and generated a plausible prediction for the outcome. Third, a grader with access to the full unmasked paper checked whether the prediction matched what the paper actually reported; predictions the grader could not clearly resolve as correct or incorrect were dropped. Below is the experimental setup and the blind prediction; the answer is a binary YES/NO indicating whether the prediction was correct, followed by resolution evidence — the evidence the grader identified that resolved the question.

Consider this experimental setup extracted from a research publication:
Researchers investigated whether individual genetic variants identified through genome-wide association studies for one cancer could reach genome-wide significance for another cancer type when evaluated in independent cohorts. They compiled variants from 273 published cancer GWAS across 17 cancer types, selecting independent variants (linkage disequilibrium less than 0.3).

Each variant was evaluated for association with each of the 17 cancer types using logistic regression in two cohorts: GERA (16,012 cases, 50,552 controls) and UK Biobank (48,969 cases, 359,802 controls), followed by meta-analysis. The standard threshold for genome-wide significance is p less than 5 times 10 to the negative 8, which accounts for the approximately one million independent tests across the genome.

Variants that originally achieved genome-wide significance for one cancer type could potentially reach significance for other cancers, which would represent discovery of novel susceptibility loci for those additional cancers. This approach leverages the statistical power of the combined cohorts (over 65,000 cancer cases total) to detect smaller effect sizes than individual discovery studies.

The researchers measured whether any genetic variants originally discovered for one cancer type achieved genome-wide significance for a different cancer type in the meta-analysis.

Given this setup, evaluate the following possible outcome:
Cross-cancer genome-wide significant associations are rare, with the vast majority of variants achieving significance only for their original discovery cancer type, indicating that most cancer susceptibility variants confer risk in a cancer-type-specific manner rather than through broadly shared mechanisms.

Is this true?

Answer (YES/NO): NO